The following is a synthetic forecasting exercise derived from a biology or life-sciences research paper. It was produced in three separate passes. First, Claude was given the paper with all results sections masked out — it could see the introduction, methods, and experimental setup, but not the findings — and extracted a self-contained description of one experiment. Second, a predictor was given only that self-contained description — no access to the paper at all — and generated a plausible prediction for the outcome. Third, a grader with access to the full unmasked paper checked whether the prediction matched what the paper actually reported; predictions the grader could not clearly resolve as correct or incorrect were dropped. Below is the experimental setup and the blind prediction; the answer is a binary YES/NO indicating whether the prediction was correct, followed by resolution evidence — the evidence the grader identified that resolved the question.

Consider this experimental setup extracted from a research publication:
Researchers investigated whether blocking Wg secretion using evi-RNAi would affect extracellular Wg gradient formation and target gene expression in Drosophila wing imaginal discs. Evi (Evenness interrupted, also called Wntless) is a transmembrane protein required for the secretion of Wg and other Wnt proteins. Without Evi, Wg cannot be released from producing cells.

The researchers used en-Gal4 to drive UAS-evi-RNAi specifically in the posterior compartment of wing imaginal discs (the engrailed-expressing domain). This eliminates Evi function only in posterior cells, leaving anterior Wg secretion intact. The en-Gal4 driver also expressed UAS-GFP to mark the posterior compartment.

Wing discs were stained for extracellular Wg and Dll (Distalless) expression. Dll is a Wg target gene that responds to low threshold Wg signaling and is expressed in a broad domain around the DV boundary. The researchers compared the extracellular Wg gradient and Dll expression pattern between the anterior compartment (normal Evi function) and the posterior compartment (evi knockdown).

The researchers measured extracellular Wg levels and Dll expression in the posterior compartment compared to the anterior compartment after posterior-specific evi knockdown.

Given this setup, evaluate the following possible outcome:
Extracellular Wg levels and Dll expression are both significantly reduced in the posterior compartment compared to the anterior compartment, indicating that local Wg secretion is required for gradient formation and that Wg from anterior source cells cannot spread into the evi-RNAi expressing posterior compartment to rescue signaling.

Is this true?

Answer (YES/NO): NO